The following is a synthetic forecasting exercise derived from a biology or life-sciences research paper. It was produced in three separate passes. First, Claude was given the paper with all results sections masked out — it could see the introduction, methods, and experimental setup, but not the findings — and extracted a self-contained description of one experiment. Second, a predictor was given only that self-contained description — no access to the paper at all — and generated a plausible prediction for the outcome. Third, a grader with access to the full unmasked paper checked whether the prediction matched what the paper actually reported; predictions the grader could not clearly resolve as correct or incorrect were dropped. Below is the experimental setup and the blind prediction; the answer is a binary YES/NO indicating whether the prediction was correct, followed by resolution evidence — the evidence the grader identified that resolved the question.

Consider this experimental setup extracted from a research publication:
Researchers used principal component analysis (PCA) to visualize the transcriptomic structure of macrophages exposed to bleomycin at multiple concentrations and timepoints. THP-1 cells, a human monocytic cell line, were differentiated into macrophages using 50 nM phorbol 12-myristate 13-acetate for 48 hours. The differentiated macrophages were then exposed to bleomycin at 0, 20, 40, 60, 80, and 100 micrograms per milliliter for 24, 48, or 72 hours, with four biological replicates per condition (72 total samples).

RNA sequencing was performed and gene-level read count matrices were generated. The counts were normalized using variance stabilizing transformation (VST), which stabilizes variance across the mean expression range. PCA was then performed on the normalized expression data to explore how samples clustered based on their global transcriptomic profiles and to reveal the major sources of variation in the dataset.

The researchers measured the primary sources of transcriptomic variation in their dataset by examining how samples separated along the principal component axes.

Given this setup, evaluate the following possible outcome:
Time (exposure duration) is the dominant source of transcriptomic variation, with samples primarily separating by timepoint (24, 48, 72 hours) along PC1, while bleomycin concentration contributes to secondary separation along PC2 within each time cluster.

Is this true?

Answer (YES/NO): NO